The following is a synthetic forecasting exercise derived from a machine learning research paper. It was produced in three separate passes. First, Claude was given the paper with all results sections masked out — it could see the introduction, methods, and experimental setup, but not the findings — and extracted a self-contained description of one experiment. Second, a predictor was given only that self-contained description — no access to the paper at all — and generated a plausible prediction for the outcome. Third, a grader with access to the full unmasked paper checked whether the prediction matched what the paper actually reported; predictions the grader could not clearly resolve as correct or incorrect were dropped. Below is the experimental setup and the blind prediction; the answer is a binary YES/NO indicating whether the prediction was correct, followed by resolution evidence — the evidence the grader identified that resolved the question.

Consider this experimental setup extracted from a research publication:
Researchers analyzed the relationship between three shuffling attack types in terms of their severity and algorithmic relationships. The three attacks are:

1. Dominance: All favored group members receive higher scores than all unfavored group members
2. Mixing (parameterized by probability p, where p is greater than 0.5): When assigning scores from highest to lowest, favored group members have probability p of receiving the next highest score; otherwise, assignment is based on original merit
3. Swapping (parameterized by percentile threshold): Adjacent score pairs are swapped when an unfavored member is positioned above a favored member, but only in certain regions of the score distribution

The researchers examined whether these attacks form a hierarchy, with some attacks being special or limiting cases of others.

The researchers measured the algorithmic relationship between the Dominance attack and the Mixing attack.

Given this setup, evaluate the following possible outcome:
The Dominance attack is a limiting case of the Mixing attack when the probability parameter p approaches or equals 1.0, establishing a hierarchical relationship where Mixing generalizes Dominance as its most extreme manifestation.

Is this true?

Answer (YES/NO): YES